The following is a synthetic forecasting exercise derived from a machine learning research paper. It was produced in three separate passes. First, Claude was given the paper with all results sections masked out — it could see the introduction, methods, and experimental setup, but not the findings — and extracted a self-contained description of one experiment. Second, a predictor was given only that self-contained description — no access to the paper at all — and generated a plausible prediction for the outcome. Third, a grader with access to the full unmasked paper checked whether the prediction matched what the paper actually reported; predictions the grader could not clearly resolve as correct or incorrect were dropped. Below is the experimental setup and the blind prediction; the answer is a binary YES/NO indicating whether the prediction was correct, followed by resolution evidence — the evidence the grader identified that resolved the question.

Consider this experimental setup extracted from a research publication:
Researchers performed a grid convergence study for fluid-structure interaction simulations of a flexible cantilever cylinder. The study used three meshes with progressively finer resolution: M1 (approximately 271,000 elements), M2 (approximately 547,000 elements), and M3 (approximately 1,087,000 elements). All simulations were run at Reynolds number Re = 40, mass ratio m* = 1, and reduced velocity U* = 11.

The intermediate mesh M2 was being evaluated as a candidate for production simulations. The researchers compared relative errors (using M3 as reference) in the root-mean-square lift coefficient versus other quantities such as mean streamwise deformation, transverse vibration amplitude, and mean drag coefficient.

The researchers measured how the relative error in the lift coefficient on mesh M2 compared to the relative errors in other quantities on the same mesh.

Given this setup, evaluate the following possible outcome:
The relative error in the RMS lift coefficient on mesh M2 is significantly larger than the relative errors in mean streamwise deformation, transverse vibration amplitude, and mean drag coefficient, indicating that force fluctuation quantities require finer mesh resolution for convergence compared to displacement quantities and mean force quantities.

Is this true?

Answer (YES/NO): YES